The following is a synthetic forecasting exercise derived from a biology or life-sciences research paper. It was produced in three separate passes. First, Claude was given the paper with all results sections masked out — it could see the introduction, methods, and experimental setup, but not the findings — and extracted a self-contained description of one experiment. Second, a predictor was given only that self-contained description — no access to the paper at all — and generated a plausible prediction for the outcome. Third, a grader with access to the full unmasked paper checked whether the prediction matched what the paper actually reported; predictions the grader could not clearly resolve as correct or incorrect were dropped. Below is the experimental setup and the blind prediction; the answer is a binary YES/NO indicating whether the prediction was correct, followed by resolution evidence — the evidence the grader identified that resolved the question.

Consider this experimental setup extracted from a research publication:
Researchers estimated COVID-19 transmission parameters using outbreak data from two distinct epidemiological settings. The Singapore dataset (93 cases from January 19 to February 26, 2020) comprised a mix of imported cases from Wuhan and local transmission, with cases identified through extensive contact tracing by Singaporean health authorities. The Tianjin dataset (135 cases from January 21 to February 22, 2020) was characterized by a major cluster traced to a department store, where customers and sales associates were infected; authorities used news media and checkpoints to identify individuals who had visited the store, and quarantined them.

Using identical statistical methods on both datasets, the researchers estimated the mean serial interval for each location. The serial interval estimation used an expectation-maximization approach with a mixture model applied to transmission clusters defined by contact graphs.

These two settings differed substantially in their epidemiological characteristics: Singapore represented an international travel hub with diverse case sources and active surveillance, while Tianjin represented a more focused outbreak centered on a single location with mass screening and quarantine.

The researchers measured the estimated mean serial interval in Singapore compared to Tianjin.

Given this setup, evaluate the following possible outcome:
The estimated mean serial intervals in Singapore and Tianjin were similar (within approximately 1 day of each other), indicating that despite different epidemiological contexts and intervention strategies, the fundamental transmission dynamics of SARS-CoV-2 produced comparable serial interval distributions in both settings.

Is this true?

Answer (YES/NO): YES